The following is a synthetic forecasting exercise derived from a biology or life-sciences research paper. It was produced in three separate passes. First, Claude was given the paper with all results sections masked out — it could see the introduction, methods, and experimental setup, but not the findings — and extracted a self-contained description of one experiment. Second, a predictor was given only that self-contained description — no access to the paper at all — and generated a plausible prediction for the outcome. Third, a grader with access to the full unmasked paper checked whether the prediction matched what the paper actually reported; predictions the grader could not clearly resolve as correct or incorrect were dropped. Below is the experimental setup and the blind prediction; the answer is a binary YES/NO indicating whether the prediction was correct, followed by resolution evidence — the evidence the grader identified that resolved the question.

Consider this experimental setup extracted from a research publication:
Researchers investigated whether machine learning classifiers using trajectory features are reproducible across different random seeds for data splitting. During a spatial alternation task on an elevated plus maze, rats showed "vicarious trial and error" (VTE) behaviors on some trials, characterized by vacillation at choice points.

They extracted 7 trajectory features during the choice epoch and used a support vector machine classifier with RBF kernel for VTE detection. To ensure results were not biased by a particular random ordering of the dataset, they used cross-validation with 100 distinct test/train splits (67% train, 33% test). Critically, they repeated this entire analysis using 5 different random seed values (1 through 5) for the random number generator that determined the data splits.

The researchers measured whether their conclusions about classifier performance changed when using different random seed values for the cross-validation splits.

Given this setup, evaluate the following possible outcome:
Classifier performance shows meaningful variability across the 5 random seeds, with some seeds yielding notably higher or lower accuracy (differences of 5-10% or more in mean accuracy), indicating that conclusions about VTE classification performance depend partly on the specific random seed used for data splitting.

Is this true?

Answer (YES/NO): NO